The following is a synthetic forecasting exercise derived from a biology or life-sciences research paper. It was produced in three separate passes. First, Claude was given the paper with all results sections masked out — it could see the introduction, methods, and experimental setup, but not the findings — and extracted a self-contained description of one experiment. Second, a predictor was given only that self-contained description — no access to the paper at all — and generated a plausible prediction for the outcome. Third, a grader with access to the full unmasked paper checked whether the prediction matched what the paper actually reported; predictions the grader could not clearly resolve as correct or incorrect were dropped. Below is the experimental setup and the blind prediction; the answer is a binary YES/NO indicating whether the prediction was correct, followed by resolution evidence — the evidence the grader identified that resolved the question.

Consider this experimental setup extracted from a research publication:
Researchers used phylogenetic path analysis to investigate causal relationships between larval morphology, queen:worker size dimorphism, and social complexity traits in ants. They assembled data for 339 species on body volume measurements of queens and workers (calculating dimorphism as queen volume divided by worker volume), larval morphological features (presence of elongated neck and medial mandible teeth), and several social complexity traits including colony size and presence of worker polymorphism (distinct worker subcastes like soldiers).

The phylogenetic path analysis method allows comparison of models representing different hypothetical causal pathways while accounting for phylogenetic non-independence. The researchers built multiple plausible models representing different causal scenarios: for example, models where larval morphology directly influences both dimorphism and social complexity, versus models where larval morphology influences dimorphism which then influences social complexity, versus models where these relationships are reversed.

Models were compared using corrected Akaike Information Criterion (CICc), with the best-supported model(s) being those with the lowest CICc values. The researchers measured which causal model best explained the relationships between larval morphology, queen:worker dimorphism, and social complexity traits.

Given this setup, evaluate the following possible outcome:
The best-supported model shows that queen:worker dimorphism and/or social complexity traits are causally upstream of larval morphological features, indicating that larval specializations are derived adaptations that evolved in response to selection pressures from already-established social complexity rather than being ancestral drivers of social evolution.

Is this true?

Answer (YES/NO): NO